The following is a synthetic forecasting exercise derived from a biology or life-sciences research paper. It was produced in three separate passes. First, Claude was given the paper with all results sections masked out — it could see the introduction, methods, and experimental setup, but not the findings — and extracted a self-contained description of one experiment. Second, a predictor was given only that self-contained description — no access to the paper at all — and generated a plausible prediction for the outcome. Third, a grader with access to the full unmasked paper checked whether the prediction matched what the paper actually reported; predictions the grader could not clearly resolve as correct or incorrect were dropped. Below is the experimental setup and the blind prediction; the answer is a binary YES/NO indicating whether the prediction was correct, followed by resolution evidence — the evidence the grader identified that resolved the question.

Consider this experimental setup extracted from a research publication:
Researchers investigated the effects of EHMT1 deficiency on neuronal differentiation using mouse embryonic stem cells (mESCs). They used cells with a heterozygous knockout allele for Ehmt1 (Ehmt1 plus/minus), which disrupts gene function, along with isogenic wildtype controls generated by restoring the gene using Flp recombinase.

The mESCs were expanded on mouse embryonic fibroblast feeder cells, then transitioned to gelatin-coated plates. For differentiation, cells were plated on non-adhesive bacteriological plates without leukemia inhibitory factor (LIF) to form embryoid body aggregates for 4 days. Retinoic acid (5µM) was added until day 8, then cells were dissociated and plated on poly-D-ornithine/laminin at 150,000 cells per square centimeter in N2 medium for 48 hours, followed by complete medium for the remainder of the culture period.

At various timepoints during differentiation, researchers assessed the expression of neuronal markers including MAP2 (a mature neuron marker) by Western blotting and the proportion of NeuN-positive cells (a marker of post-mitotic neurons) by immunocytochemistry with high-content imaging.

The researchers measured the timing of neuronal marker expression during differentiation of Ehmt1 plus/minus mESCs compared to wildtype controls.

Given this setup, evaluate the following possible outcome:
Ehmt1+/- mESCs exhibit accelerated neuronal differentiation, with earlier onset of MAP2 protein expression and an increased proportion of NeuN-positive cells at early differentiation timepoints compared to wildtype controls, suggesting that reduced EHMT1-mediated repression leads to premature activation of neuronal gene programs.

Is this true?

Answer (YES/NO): YES